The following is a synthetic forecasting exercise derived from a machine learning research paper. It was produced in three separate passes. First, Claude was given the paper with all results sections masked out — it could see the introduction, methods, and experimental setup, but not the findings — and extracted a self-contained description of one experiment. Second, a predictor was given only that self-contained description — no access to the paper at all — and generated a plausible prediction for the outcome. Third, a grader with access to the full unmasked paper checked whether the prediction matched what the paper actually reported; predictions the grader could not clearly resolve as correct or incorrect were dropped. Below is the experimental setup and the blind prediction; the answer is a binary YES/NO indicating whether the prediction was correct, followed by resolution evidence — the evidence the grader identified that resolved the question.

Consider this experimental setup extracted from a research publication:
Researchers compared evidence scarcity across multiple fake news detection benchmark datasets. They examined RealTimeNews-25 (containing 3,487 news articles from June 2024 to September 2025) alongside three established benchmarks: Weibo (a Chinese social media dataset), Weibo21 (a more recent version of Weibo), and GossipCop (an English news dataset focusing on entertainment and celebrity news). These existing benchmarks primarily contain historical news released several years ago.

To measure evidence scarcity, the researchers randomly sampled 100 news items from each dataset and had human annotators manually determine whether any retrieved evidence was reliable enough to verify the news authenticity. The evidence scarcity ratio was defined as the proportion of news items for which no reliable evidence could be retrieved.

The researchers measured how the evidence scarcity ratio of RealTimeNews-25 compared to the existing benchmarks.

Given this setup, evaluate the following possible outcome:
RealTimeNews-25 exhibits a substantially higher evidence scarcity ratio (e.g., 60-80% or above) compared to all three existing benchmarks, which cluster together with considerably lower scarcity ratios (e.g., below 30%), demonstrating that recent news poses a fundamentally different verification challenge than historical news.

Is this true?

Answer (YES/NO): NO